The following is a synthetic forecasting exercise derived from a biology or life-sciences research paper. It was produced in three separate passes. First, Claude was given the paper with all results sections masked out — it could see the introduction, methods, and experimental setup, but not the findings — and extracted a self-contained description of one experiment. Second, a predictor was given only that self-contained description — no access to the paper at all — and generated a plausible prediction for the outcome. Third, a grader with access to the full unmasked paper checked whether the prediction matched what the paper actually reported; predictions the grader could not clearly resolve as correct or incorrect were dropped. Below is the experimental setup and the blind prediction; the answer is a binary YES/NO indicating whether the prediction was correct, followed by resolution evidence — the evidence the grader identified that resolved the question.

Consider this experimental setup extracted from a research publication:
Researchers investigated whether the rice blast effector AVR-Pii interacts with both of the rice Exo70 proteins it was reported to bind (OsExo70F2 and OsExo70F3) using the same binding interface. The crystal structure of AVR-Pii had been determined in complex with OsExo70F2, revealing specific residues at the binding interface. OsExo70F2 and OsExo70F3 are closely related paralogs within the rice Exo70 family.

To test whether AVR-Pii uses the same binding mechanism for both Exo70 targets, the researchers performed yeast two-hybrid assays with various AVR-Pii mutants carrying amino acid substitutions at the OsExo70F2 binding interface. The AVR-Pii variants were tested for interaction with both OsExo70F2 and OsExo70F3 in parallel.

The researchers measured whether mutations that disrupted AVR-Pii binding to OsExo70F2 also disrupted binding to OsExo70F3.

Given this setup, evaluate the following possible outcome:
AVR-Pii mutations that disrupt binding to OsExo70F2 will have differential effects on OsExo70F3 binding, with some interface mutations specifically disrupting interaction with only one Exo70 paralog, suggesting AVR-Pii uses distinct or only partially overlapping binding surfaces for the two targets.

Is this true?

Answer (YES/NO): NO